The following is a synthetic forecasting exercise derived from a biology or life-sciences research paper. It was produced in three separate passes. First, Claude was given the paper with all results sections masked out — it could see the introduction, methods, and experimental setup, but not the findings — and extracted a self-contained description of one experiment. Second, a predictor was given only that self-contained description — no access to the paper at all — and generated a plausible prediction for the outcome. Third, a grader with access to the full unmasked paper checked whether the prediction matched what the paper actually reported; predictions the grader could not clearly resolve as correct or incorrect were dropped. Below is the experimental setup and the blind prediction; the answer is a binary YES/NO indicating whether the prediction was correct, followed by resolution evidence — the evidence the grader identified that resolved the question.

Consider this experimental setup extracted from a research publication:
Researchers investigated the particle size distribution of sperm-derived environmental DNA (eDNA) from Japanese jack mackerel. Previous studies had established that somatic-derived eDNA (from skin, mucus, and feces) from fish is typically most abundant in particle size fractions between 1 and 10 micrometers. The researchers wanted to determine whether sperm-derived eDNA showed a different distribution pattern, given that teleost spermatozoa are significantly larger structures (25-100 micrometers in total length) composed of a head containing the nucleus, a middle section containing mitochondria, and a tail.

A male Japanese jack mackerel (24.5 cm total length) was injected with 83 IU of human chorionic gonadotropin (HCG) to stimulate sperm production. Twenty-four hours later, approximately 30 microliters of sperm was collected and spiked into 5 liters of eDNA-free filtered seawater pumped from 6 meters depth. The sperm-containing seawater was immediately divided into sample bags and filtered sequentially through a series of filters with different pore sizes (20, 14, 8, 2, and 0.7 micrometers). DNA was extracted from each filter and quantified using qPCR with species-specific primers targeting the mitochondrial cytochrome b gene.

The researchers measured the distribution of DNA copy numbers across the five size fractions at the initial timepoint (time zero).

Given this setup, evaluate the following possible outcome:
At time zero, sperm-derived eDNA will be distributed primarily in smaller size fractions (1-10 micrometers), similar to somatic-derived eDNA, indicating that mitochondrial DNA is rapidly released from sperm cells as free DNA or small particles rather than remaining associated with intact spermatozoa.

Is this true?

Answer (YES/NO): NO